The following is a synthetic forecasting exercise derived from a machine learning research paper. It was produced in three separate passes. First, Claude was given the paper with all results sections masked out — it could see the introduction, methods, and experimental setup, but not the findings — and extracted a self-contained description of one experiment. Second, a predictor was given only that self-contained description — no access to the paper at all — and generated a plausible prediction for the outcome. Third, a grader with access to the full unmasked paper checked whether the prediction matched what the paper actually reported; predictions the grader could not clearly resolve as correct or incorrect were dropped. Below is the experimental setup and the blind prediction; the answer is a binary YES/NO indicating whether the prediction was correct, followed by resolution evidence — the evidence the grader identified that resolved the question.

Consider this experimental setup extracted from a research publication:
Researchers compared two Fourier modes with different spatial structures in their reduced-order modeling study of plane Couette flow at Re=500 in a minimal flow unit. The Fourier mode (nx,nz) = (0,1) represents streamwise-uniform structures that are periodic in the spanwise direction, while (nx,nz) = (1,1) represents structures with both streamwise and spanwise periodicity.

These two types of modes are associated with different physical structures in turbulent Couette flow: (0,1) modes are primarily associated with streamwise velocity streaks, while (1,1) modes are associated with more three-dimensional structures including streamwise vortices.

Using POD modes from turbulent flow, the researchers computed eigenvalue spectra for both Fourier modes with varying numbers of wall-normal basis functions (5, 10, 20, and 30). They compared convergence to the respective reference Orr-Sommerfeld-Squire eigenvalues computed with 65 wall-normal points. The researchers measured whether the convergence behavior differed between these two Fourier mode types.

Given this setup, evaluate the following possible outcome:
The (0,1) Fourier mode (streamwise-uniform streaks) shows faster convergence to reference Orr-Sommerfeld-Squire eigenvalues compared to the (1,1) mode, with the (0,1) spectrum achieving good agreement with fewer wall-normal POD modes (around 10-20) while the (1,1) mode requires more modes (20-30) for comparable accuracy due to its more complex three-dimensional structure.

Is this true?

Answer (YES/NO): YES